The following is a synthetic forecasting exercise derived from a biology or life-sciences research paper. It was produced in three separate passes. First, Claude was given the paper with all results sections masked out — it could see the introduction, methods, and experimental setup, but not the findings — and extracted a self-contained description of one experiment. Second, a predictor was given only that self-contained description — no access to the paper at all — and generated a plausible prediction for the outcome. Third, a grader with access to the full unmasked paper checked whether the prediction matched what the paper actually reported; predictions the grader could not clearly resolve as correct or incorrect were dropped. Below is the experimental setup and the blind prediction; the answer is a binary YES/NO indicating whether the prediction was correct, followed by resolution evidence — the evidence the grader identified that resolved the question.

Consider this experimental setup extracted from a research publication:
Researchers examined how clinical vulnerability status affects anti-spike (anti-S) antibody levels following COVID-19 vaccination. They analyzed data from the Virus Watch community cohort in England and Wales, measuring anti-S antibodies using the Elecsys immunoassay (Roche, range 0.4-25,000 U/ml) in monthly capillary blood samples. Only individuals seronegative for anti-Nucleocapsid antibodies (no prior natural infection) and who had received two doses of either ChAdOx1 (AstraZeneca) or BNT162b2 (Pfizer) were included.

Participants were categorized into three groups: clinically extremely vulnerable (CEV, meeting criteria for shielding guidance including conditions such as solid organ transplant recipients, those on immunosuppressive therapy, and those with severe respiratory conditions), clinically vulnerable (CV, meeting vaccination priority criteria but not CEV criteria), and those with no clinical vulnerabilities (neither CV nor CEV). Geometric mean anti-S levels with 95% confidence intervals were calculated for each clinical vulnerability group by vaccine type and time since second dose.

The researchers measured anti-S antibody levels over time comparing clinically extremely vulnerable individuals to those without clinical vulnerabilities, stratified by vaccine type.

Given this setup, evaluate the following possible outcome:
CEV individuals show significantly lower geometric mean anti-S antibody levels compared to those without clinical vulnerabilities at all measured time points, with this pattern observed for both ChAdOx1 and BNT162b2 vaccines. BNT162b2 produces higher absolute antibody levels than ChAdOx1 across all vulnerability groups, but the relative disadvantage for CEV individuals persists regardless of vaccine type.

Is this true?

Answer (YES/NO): YES